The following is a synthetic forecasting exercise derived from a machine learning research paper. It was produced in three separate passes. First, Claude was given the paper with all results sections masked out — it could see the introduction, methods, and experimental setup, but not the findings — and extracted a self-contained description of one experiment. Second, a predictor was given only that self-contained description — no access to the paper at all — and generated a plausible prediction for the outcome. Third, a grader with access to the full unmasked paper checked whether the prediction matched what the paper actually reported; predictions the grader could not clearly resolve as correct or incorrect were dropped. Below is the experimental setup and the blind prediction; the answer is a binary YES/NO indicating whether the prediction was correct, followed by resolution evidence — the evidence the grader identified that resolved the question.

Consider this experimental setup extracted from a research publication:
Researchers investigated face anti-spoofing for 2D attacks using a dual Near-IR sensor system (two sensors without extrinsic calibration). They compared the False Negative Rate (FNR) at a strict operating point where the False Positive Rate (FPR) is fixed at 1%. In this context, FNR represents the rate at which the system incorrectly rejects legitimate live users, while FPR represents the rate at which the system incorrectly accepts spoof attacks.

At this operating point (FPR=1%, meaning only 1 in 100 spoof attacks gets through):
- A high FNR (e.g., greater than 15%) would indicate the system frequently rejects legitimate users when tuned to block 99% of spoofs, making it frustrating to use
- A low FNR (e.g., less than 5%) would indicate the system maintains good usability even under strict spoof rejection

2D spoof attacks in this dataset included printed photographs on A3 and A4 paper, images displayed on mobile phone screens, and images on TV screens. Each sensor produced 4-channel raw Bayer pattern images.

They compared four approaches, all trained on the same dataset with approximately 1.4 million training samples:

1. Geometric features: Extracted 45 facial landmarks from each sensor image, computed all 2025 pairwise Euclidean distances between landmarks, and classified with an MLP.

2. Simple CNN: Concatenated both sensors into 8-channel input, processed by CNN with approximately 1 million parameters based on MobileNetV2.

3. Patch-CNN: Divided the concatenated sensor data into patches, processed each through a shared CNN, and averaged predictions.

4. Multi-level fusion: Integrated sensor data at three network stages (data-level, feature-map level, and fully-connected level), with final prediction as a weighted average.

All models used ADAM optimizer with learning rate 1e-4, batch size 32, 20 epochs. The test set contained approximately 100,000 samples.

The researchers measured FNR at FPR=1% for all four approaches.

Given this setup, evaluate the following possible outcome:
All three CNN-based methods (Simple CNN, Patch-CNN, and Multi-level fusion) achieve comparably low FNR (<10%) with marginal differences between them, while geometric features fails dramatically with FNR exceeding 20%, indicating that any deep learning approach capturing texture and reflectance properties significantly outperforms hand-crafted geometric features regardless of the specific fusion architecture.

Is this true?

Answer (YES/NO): NO